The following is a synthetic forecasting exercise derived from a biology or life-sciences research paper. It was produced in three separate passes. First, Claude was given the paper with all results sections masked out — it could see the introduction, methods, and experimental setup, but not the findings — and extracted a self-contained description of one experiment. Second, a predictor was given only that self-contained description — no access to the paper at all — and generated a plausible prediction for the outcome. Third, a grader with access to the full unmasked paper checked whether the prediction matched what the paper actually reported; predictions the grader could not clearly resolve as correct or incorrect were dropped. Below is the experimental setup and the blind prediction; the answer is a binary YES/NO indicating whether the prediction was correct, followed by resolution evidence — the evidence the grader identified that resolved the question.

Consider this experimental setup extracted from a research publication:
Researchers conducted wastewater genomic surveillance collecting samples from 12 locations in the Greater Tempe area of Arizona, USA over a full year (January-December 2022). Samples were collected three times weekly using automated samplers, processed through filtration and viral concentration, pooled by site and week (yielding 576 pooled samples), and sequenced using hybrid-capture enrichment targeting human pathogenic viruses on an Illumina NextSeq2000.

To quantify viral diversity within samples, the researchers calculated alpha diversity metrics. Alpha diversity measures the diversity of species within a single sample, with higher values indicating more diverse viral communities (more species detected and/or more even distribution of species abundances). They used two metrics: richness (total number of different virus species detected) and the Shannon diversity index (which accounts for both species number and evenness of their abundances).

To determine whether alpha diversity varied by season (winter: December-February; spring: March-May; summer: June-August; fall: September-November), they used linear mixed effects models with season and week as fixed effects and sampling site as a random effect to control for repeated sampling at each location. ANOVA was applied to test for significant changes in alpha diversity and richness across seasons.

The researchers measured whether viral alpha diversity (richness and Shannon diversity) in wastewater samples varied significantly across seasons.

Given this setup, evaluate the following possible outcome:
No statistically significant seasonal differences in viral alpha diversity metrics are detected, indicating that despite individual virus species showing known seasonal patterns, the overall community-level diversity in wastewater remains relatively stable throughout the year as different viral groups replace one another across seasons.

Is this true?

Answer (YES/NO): NO